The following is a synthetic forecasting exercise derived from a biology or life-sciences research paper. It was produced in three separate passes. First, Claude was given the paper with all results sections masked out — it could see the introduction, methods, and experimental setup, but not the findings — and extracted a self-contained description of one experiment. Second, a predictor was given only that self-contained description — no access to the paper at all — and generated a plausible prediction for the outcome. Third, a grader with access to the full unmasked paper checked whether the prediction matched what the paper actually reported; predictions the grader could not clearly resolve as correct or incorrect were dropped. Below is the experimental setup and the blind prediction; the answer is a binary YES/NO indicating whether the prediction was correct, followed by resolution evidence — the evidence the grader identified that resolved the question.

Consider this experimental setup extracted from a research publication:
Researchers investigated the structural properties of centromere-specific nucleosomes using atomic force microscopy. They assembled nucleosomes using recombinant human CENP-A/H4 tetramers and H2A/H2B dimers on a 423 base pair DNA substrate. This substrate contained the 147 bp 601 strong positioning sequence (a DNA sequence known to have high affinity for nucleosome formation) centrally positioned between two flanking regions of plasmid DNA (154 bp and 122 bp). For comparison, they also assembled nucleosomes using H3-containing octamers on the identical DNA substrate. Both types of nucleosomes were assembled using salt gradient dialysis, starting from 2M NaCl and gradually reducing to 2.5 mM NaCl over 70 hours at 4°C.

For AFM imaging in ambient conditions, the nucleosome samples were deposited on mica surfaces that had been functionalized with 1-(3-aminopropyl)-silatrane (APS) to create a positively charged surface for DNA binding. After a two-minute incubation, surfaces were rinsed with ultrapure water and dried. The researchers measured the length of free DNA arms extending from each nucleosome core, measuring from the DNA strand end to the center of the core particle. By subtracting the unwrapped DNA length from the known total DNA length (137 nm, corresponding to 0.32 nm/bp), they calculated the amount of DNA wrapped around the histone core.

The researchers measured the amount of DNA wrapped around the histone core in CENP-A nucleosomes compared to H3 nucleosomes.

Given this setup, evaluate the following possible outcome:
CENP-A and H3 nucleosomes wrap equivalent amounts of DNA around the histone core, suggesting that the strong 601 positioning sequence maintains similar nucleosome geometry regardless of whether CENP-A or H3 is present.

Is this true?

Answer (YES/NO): NO